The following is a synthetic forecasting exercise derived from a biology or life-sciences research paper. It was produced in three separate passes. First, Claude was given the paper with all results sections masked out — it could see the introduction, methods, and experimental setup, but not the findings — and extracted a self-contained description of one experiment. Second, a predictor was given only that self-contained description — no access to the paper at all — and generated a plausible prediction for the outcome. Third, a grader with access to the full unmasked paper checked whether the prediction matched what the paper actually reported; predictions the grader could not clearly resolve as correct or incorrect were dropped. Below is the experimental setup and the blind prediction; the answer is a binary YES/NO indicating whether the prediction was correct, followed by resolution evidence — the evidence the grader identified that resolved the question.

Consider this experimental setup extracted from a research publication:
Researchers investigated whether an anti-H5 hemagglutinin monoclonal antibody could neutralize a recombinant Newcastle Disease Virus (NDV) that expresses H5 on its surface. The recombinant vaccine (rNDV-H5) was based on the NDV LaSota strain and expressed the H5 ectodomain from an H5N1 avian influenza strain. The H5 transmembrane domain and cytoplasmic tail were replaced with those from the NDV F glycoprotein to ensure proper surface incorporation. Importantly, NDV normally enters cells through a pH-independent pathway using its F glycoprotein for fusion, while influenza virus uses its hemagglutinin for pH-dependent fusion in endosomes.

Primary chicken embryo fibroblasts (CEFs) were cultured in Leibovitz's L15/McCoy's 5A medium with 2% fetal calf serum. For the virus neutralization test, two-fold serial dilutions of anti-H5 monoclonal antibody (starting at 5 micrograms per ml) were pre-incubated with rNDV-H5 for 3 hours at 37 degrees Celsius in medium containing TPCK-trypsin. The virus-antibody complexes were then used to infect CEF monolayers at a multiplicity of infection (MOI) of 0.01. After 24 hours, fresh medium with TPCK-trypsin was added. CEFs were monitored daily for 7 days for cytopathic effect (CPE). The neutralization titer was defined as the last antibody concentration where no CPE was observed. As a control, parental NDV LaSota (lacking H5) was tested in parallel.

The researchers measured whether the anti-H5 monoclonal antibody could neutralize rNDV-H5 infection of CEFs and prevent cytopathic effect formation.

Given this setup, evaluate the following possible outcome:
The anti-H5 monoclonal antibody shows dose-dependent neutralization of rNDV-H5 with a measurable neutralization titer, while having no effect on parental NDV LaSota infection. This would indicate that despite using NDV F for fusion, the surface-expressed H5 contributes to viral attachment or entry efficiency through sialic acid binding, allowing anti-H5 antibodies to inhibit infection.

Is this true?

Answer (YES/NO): NO